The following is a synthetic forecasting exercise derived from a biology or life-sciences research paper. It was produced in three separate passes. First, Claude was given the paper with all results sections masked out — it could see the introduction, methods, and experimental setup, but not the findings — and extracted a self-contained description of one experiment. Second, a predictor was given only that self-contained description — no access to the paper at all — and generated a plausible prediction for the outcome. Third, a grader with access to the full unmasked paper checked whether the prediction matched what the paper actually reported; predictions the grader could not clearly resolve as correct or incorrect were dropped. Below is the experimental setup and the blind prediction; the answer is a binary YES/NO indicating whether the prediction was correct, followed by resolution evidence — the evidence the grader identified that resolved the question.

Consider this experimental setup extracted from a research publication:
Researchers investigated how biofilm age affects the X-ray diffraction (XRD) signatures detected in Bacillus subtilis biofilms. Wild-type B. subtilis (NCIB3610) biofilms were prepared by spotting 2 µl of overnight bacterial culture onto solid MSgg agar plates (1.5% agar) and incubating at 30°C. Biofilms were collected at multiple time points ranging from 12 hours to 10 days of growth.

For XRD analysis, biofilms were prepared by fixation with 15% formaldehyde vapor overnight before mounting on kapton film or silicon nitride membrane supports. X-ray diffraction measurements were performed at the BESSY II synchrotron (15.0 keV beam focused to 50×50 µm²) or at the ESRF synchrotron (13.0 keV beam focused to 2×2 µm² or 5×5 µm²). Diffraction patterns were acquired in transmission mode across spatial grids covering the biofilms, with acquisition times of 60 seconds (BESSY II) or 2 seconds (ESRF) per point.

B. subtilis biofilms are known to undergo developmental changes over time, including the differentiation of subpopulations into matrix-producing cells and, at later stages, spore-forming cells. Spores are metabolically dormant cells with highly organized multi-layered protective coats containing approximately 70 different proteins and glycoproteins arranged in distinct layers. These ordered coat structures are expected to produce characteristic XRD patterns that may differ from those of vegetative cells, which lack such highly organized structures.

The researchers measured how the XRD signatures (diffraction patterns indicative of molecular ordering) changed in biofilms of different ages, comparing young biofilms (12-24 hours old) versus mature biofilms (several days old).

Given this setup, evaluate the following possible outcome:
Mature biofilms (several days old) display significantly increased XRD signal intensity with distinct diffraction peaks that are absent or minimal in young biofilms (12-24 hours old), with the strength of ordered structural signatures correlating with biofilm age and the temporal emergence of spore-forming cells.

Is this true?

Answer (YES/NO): YES